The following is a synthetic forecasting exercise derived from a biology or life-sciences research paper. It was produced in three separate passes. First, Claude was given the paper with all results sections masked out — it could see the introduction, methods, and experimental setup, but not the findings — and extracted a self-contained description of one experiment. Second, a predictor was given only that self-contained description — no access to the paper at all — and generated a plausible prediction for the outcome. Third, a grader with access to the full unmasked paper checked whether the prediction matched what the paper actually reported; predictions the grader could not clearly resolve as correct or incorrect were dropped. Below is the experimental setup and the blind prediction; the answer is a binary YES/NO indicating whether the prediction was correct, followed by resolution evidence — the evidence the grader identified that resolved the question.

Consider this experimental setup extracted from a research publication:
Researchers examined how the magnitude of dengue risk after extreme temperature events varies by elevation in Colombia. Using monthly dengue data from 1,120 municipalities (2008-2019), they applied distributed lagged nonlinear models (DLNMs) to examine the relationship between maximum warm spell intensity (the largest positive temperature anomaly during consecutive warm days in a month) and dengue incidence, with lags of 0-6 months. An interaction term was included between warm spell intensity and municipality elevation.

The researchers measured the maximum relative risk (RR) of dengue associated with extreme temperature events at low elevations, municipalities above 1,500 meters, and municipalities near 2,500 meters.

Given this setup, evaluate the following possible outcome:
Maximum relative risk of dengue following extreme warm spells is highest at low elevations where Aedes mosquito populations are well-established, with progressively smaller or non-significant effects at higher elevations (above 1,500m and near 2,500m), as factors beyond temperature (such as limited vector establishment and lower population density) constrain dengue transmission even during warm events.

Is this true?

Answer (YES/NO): YES